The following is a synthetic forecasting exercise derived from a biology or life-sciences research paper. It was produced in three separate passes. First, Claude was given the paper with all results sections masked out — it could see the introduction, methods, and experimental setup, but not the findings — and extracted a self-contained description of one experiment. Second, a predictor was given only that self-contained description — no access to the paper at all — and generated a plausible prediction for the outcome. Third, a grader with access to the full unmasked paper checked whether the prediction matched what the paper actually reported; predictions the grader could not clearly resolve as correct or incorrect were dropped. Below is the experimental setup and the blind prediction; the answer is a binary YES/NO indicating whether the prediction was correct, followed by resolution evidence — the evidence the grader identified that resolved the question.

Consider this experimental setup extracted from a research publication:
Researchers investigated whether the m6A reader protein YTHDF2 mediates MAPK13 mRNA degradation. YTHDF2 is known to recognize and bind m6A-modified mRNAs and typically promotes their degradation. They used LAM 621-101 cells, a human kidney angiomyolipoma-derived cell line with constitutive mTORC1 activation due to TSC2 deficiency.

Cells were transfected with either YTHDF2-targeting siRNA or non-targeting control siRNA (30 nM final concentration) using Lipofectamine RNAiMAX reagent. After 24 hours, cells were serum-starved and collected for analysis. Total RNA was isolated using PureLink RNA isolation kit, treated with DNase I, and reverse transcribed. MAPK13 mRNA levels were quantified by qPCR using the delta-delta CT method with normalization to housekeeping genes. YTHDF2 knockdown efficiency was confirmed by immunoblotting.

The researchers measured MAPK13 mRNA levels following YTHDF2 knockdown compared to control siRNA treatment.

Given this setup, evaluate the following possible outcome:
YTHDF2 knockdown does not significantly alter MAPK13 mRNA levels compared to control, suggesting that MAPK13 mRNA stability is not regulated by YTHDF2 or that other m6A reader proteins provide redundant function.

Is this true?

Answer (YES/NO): NO